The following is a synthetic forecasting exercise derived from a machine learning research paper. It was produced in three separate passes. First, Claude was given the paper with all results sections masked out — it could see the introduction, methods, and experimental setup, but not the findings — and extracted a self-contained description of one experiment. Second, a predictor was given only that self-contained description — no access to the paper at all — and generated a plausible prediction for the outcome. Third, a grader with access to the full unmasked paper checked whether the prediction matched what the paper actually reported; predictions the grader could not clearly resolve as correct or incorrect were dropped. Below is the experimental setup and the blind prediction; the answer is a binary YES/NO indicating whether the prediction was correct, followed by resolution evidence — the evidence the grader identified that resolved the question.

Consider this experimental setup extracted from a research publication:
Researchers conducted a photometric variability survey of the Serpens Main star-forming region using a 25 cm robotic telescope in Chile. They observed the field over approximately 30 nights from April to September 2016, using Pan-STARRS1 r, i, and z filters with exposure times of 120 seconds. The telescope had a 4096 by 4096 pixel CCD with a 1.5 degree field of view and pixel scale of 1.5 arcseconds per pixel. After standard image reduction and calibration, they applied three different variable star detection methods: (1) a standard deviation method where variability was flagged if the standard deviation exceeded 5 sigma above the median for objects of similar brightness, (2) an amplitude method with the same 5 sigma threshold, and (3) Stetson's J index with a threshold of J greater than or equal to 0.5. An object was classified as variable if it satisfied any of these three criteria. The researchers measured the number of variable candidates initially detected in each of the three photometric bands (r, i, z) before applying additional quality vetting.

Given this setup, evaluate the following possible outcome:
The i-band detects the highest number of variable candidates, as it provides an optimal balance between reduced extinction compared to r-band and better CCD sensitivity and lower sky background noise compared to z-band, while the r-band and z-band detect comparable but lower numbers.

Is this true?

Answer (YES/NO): NO